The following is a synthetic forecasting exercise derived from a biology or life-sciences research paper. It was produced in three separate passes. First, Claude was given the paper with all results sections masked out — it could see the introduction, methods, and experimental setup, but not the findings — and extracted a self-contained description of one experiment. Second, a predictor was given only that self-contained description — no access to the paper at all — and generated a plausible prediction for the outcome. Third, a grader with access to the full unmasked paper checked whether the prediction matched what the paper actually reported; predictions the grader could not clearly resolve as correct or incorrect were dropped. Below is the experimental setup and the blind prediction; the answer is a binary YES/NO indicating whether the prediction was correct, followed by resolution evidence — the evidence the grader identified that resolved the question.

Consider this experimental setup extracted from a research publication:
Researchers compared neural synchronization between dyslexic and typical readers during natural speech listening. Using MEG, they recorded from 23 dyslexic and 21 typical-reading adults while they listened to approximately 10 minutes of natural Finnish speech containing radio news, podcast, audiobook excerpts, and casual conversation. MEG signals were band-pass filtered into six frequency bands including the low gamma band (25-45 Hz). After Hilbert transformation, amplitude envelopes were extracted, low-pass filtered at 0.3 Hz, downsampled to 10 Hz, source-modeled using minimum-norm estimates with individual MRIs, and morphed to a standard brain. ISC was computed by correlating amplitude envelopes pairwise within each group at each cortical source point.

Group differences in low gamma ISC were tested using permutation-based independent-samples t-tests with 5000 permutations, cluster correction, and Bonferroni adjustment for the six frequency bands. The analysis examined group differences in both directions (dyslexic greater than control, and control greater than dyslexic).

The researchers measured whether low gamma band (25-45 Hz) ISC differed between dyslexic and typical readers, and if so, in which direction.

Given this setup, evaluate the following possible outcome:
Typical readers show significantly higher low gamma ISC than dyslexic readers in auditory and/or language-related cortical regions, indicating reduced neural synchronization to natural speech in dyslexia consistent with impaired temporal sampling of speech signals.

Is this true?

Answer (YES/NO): NO